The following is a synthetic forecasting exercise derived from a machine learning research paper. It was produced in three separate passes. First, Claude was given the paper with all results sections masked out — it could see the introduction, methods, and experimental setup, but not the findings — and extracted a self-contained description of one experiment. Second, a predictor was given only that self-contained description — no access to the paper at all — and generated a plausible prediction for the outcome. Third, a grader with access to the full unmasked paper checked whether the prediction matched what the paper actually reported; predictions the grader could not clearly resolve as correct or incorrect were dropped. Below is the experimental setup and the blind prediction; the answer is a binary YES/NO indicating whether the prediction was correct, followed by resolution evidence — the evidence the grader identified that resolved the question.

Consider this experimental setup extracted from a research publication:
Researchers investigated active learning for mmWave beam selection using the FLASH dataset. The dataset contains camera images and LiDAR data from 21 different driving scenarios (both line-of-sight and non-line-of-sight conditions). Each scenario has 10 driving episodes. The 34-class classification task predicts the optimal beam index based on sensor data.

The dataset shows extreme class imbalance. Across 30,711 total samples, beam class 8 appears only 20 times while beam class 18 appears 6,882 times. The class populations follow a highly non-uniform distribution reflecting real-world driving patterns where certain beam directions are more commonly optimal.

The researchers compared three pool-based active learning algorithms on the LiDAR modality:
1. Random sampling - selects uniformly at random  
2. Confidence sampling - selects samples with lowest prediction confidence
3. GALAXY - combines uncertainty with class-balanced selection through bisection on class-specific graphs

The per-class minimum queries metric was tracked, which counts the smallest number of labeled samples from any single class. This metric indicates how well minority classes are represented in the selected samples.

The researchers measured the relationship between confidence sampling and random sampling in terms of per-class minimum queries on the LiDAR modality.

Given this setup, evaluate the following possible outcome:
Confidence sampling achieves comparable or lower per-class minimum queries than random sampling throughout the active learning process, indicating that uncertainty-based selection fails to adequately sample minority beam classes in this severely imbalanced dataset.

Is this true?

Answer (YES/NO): YES